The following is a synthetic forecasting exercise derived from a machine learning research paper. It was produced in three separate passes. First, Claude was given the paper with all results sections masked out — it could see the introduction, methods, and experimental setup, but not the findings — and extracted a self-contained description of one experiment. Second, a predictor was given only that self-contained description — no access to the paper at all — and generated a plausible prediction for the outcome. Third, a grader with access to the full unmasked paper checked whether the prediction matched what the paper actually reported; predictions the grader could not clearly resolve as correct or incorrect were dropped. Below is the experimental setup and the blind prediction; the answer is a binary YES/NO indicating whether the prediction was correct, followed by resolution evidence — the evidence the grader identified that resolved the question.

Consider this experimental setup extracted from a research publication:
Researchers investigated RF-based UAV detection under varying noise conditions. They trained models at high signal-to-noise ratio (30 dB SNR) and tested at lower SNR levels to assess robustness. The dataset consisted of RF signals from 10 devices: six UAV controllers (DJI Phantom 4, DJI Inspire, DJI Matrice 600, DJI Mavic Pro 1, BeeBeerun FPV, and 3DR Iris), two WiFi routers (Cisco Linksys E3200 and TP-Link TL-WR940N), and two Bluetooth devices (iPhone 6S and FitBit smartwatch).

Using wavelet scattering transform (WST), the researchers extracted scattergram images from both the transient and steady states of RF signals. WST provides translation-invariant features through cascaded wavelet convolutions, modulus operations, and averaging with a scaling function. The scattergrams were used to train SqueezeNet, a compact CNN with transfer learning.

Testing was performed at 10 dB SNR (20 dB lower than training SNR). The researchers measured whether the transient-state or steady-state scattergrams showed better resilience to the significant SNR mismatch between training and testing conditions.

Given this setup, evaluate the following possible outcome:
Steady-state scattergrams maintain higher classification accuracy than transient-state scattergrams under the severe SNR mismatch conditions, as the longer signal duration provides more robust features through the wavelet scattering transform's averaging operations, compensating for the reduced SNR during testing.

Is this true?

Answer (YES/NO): YES